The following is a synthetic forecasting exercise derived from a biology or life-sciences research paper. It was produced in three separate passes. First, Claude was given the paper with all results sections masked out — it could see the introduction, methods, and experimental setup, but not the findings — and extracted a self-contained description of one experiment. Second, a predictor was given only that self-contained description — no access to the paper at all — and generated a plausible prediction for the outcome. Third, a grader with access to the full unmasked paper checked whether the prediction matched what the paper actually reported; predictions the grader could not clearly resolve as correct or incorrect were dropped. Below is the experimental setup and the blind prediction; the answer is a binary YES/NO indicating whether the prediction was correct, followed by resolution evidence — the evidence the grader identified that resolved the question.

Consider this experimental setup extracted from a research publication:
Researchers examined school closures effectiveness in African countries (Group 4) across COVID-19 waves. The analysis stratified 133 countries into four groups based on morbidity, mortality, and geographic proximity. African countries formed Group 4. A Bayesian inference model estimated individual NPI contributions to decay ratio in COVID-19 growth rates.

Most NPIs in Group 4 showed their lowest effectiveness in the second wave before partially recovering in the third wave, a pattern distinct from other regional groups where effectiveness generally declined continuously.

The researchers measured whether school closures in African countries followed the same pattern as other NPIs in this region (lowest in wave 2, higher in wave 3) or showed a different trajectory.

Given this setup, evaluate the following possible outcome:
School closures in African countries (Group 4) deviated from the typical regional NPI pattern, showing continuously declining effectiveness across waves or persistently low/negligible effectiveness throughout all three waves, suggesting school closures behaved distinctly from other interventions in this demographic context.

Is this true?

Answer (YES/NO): NO